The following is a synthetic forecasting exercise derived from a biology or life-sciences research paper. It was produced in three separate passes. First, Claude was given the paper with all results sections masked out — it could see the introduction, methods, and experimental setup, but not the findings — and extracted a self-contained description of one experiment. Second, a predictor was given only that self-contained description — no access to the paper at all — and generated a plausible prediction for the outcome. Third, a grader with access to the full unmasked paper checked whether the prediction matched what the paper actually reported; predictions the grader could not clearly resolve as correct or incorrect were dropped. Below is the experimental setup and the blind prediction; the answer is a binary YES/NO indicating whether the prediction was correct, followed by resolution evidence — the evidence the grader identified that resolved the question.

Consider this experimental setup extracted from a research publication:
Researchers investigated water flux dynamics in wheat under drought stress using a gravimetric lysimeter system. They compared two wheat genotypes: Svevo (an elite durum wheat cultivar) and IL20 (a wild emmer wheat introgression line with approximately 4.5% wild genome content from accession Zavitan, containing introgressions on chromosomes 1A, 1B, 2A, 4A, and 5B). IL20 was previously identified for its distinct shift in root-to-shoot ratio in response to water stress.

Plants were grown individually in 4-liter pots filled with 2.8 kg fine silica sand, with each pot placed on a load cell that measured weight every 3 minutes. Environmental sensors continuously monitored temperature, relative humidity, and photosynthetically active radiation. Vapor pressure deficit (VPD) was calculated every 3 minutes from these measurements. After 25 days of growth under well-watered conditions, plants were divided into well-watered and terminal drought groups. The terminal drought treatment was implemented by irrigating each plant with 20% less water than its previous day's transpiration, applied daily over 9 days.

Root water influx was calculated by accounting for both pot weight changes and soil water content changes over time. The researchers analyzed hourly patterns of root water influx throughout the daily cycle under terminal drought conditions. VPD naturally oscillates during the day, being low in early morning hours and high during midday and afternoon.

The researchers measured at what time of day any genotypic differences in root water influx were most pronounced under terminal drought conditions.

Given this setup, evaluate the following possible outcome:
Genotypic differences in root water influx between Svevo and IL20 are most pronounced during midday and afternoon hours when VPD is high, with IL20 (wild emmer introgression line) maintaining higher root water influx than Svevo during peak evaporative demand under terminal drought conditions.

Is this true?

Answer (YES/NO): NO